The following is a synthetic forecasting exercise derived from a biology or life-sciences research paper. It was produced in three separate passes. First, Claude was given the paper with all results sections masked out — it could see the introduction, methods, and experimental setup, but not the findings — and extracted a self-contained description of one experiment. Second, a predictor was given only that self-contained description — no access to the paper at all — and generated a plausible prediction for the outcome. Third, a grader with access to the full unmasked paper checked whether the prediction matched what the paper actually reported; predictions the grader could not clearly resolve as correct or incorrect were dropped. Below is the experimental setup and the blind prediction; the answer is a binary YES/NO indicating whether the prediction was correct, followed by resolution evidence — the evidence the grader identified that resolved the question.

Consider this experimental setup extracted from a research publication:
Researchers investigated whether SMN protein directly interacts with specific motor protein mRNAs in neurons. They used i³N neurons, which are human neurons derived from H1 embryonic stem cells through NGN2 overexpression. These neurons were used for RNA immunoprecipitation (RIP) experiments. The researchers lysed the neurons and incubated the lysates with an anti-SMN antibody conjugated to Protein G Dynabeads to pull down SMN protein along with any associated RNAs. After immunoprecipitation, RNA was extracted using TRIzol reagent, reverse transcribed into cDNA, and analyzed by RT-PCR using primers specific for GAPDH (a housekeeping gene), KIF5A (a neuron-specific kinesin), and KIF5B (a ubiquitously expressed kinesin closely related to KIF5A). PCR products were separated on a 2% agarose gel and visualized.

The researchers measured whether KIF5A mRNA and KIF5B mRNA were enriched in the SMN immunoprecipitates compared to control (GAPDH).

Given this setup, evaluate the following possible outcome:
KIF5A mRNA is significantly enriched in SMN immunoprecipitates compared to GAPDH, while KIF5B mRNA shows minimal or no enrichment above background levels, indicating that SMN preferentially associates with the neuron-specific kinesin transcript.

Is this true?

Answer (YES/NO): YES